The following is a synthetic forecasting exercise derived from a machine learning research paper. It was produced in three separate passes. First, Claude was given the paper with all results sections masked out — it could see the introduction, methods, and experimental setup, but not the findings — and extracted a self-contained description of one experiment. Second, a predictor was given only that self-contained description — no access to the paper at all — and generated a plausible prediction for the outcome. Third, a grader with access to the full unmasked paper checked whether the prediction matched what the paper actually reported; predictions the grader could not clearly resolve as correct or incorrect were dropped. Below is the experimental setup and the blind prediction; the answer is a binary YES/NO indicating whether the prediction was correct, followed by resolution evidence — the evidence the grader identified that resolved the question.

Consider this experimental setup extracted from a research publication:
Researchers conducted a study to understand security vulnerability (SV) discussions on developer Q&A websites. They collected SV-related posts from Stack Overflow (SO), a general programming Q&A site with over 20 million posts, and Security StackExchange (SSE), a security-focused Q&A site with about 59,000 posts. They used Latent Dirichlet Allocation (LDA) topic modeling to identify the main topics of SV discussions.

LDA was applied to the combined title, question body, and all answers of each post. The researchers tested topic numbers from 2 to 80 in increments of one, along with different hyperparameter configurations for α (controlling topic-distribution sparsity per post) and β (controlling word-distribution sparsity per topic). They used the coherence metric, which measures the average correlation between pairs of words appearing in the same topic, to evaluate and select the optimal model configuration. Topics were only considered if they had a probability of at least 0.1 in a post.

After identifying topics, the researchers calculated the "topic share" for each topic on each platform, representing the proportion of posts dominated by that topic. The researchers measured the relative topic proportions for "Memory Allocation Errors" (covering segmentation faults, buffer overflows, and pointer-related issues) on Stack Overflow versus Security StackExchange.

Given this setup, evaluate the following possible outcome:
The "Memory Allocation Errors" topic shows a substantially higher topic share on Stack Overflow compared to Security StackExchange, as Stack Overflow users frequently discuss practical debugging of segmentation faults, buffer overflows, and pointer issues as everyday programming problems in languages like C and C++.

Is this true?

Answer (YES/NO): YES